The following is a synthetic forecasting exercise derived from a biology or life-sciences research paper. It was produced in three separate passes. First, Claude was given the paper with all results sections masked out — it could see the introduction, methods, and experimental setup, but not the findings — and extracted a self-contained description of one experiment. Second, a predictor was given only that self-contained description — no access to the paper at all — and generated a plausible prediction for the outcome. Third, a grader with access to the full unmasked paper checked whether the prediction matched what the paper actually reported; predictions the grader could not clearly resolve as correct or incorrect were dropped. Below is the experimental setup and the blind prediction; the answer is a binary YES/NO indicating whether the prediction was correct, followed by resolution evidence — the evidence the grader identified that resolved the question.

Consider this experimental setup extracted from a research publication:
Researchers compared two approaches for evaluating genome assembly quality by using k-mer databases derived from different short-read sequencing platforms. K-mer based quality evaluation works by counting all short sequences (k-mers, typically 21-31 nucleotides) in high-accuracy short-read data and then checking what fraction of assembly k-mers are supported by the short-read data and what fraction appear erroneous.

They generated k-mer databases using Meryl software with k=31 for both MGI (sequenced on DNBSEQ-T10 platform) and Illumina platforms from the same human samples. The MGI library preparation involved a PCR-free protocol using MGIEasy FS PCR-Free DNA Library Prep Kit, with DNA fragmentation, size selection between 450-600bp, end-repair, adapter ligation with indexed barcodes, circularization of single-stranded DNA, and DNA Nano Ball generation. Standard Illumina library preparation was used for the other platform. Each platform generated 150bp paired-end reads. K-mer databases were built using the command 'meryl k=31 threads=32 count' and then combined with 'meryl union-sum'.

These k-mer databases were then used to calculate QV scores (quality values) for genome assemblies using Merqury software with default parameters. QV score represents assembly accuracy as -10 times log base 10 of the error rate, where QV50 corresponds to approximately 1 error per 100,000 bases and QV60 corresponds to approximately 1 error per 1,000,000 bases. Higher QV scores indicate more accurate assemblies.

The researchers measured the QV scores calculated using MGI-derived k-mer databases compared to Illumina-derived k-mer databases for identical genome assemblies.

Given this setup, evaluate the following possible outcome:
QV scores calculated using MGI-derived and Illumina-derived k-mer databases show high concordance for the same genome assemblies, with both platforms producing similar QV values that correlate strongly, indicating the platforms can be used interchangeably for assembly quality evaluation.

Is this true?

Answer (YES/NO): YES